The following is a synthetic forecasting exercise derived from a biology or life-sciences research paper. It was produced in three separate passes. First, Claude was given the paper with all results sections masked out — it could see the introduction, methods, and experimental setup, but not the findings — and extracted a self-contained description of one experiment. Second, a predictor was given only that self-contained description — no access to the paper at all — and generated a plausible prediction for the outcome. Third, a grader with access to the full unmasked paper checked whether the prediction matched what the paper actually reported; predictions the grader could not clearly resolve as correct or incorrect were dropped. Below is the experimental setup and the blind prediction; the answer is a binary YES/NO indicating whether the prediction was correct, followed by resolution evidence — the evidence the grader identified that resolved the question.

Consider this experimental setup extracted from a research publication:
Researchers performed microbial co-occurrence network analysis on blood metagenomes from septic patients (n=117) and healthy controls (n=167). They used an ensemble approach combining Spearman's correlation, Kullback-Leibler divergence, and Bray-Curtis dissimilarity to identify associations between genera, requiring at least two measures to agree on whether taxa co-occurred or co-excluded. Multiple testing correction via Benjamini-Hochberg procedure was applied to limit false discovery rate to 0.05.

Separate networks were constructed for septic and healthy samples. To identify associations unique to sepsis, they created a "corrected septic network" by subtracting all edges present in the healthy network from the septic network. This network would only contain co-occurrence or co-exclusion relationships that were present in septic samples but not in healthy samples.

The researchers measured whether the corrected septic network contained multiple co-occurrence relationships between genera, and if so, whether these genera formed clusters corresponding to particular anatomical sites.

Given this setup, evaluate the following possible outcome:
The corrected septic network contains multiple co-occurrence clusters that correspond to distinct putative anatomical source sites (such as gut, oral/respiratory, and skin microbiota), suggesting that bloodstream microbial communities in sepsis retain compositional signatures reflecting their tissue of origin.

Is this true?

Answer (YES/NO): YES